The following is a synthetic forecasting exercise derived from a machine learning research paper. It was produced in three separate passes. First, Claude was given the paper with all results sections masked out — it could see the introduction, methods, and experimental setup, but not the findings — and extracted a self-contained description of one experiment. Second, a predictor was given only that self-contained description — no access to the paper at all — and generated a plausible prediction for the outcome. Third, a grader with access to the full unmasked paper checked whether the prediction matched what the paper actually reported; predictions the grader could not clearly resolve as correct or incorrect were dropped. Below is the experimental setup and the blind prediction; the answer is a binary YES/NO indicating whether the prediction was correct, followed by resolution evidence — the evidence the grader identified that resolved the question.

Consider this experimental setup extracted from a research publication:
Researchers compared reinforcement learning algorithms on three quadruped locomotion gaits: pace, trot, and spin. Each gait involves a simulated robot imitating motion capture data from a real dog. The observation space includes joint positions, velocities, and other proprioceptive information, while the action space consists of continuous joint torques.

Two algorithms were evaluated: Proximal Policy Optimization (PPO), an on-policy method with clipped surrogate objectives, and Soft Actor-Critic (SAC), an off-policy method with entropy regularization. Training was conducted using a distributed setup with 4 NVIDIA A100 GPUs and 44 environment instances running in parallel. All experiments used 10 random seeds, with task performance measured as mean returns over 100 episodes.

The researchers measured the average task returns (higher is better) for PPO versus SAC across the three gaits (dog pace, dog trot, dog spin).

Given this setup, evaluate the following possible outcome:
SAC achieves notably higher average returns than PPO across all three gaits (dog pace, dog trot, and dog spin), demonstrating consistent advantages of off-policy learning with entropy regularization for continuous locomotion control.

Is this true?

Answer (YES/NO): NO